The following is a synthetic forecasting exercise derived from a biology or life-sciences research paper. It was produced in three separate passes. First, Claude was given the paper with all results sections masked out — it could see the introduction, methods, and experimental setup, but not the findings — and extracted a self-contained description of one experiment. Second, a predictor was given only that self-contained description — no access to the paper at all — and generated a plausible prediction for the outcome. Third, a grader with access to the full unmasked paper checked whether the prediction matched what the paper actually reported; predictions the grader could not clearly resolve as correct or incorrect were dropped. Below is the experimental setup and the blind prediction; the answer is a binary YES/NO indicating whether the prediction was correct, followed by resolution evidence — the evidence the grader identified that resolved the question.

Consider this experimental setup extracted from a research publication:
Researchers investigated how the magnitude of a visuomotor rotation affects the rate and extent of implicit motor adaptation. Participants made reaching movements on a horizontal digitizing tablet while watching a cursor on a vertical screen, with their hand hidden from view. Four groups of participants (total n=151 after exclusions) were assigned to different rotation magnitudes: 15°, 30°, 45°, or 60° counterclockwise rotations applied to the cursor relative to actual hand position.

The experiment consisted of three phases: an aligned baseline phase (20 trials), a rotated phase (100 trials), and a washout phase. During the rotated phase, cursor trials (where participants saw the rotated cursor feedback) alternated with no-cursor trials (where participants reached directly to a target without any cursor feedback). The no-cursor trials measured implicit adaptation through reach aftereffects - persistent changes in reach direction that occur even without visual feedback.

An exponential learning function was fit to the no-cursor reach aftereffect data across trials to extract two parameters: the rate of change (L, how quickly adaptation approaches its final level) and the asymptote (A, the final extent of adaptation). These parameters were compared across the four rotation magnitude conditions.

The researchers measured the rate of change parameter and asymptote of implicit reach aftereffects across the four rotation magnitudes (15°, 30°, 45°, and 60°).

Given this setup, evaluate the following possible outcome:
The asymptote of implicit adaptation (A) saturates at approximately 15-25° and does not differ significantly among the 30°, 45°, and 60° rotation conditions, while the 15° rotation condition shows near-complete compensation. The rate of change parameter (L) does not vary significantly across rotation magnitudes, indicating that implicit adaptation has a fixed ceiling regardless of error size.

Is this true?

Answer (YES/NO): NO